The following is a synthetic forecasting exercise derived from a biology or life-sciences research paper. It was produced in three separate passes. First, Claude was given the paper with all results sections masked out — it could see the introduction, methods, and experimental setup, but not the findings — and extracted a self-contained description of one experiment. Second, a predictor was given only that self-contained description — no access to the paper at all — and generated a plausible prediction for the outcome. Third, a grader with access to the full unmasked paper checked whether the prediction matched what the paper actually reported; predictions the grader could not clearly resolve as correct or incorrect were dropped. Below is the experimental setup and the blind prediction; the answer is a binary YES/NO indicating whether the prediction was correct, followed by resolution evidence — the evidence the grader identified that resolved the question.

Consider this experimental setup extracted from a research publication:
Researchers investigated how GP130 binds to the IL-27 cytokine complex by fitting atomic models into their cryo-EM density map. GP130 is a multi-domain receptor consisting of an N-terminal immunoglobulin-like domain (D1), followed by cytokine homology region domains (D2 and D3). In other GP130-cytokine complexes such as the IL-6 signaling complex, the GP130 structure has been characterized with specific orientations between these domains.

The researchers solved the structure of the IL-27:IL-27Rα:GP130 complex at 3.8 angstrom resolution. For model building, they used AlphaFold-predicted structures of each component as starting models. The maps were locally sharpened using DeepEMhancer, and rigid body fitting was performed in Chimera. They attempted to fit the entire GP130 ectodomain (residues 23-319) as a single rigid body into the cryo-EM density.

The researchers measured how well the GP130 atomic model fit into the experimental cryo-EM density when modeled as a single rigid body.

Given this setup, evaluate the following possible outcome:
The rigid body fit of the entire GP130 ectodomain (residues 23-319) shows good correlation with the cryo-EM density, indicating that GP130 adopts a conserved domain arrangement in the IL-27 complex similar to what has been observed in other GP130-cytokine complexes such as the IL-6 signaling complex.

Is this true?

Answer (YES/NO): NO